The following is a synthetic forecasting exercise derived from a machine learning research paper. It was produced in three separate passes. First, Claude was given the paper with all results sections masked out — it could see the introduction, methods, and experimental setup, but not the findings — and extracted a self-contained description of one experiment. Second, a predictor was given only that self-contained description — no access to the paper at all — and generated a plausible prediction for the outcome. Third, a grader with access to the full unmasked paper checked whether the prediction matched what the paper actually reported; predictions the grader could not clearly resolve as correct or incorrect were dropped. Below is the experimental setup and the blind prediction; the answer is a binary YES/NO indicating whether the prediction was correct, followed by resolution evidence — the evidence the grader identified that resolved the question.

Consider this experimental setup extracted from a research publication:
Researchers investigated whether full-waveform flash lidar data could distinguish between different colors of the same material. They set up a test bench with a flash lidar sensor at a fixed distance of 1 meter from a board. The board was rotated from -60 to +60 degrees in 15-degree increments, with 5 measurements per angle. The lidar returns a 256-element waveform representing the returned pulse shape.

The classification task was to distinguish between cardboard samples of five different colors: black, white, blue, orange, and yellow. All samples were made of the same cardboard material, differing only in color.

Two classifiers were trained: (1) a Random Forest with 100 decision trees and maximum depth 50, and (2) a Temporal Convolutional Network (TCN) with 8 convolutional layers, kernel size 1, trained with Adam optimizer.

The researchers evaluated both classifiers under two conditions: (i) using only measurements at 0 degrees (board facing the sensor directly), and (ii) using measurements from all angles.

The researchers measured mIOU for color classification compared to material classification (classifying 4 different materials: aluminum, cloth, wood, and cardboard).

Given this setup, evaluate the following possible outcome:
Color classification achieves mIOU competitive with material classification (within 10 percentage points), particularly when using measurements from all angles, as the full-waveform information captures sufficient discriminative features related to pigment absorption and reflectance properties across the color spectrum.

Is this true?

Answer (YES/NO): NO